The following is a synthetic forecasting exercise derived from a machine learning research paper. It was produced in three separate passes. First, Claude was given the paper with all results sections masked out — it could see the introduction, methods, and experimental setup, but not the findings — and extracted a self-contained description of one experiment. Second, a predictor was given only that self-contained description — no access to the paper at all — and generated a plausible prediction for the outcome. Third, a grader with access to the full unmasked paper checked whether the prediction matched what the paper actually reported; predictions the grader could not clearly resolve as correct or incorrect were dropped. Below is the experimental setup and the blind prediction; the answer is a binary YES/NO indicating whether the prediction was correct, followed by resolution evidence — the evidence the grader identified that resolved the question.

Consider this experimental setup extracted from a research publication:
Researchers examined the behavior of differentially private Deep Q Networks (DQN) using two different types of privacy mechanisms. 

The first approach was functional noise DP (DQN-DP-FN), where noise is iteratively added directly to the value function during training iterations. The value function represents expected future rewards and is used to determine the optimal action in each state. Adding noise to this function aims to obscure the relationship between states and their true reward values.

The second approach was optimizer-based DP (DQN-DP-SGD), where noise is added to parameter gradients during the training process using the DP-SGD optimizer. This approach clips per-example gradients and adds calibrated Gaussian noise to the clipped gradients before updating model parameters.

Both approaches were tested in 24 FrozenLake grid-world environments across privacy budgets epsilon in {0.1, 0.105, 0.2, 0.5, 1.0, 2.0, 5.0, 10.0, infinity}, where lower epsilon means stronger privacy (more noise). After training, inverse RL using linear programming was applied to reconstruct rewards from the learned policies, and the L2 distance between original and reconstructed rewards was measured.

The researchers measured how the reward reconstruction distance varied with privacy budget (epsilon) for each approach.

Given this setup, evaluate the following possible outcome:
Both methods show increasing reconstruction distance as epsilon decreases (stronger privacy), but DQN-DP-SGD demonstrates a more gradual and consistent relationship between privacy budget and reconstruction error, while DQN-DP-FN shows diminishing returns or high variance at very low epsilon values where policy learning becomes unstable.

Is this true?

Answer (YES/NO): NO